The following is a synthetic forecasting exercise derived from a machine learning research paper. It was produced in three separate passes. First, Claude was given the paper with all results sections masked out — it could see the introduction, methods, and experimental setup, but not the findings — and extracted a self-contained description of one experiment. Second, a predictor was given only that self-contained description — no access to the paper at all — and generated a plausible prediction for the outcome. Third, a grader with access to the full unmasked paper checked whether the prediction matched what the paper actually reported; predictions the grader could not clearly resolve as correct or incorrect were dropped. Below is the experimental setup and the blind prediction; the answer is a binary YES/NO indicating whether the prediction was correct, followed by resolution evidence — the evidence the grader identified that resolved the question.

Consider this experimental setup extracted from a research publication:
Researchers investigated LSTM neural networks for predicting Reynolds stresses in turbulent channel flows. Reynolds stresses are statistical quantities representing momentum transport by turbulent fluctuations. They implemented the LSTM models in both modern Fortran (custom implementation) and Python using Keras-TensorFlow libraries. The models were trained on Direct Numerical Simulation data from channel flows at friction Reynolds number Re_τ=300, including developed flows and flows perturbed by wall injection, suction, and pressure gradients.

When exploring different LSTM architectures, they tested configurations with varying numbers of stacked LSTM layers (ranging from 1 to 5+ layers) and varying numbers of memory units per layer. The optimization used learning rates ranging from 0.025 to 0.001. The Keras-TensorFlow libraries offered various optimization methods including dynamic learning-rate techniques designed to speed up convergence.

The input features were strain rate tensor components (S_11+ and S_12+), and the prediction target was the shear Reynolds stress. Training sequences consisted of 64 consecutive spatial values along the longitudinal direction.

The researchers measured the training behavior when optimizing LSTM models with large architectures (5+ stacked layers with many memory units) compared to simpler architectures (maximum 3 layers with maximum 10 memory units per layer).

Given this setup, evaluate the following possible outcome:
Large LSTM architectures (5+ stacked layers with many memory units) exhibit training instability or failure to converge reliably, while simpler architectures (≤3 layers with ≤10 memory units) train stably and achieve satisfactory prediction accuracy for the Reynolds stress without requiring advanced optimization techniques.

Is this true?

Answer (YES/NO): YES